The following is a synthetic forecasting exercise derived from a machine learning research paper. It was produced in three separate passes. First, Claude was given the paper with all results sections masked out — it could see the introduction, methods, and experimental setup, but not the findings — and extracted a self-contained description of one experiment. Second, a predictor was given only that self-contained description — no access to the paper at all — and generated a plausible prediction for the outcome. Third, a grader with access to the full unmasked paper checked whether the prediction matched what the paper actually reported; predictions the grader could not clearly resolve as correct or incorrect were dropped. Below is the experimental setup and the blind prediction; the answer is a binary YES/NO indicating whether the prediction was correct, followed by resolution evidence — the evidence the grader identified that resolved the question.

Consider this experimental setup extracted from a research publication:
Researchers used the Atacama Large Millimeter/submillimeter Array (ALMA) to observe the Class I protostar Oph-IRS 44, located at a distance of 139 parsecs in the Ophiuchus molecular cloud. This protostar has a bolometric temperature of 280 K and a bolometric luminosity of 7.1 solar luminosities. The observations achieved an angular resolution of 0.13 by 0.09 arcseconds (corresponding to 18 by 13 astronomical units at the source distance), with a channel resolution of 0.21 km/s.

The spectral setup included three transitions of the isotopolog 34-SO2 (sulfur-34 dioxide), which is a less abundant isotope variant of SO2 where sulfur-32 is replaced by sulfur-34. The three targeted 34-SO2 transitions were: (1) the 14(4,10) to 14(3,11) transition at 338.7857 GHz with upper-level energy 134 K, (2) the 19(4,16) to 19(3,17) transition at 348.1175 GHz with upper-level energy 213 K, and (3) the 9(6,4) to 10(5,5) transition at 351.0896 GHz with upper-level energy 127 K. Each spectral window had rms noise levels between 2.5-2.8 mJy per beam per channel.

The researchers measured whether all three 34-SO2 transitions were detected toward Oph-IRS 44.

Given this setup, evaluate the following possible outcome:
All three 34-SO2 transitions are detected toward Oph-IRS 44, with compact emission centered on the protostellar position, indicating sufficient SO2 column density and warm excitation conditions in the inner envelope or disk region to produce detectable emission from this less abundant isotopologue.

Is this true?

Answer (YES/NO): NO